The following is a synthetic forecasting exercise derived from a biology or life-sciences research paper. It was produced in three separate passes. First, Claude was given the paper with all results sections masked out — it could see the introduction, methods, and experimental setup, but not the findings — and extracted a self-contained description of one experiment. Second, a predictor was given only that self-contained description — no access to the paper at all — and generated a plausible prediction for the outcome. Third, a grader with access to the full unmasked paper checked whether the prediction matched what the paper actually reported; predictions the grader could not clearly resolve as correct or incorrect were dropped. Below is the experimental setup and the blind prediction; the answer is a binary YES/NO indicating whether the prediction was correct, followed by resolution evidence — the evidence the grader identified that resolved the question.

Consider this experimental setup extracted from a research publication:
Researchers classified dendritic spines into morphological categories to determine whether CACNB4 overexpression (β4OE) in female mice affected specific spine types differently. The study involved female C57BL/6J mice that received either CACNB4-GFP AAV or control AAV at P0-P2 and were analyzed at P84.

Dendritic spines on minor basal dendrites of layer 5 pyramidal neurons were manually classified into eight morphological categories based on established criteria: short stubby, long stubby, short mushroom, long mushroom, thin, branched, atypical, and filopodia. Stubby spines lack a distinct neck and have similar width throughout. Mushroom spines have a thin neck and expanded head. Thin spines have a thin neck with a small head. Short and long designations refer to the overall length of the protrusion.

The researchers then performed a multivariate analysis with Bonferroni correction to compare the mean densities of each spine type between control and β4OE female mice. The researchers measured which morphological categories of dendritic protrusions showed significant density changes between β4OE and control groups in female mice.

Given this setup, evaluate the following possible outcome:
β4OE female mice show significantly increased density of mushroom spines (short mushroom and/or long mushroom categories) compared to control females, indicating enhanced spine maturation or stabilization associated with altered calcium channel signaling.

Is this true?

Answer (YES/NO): NO